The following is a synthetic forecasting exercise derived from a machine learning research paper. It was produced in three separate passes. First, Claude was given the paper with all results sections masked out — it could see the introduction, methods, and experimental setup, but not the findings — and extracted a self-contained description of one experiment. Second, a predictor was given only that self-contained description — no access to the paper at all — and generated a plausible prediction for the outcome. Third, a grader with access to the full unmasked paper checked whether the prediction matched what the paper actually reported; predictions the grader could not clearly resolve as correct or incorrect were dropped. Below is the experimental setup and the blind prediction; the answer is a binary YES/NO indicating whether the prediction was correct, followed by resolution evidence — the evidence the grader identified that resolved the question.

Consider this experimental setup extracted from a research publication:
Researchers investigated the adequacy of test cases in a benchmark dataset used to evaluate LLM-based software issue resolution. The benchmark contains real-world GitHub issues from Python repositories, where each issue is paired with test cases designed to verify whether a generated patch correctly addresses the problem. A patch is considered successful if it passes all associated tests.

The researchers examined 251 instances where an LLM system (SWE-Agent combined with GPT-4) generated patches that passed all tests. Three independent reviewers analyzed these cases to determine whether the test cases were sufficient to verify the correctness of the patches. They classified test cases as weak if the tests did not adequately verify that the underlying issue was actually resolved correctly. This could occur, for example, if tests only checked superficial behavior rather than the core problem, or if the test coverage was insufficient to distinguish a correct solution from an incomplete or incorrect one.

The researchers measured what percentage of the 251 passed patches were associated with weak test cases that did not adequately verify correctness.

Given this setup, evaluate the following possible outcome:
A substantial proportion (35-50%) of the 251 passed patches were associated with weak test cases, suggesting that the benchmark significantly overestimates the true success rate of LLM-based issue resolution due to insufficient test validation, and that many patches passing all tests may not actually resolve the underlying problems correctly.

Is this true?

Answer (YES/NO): NO